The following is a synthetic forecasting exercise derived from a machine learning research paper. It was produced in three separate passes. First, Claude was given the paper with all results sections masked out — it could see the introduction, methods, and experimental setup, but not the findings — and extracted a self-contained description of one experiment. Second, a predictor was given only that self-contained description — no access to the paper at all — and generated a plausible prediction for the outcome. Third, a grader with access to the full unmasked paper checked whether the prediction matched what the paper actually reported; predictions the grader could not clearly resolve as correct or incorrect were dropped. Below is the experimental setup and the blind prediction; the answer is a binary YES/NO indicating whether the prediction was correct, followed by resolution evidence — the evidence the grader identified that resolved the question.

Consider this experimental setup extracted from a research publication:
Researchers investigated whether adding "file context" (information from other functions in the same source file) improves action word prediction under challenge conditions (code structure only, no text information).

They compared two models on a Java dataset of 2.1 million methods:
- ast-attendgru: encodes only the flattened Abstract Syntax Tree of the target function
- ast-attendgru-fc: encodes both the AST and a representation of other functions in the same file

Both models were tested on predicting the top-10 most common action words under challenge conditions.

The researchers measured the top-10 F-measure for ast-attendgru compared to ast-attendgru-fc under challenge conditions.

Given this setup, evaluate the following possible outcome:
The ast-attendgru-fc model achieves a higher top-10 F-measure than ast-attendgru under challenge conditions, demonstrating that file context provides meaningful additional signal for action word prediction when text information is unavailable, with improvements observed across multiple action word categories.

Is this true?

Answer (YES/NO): YES